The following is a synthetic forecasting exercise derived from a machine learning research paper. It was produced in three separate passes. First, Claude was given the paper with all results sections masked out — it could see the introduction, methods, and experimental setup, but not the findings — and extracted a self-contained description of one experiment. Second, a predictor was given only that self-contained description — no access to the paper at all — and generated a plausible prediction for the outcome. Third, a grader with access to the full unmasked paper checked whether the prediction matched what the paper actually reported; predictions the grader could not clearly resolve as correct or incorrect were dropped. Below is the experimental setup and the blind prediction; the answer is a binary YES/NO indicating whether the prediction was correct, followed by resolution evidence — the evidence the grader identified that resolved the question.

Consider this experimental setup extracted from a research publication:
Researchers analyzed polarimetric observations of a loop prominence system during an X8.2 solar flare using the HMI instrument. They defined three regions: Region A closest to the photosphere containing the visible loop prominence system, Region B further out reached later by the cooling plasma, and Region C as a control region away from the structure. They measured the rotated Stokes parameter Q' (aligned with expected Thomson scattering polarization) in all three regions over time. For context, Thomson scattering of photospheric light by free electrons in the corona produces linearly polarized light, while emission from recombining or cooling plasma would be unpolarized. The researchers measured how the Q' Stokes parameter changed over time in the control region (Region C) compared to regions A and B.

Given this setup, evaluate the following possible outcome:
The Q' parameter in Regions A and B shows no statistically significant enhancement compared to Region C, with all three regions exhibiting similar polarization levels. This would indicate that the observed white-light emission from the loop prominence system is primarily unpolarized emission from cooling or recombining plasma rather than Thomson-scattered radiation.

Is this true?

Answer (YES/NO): NO